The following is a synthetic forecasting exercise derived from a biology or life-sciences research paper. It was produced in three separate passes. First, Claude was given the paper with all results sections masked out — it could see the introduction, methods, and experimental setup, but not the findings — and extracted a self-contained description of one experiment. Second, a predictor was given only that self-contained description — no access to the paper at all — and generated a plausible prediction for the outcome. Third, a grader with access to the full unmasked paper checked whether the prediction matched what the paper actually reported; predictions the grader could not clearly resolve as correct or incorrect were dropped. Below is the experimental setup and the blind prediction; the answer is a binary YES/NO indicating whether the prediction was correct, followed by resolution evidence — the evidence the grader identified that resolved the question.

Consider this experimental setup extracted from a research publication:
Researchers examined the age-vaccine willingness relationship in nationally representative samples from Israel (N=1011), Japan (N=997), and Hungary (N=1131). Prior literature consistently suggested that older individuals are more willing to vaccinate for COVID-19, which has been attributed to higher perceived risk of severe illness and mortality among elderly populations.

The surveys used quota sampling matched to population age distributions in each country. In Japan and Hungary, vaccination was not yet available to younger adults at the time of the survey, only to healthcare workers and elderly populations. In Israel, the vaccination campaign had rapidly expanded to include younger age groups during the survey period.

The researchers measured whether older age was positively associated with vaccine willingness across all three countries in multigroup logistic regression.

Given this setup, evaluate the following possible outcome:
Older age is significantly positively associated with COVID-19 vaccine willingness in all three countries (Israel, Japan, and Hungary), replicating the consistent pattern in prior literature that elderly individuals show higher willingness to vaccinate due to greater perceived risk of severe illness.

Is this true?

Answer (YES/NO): NO